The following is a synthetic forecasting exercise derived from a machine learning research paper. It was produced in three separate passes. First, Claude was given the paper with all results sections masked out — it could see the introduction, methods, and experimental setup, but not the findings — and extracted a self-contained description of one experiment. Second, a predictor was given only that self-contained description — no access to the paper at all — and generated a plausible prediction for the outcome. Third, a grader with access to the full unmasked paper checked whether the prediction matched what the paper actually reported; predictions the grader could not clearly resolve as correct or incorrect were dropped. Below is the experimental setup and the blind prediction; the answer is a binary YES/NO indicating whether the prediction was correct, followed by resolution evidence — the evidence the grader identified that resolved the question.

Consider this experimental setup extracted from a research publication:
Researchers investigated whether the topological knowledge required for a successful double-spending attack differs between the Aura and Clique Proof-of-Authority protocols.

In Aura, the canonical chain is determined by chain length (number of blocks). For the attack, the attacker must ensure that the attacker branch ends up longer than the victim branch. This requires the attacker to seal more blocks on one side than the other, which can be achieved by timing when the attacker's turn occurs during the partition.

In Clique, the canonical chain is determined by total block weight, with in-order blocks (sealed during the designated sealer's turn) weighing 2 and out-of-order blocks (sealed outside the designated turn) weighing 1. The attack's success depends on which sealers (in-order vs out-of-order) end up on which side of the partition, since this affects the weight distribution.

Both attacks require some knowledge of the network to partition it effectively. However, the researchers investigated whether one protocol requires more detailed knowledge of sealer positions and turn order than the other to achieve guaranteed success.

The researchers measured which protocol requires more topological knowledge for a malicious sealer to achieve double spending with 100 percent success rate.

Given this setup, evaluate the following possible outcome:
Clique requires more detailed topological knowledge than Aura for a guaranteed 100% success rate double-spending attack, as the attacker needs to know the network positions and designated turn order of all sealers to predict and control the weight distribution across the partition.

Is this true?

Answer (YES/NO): YES